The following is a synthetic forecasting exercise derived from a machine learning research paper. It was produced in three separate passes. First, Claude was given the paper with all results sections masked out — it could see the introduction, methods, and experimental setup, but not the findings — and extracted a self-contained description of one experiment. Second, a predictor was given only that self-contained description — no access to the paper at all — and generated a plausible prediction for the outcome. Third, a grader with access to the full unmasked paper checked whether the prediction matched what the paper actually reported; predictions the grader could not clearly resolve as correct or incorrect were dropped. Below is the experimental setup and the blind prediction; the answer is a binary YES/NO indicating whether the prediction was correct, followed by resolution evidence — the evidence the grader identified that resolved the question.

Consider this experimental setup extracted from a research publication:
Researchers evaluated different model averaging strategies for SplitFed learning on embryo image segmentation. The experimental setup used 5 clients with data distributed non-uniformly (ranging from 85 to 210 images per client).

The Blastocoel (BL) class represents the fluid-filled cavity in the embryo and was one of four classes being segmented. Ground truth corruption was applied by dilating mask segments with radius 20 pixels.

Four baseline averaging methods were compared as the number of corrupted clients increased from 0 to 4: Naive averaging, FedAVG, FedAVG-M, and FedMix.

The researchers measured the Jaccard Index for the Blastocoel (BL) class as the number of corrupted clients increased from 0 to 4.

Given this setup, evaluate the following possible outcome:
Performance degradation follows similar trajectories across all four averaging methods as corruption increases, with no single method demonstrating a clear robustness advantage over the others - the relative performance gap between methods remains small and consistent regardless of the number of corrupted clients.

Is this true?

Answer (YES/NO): NO